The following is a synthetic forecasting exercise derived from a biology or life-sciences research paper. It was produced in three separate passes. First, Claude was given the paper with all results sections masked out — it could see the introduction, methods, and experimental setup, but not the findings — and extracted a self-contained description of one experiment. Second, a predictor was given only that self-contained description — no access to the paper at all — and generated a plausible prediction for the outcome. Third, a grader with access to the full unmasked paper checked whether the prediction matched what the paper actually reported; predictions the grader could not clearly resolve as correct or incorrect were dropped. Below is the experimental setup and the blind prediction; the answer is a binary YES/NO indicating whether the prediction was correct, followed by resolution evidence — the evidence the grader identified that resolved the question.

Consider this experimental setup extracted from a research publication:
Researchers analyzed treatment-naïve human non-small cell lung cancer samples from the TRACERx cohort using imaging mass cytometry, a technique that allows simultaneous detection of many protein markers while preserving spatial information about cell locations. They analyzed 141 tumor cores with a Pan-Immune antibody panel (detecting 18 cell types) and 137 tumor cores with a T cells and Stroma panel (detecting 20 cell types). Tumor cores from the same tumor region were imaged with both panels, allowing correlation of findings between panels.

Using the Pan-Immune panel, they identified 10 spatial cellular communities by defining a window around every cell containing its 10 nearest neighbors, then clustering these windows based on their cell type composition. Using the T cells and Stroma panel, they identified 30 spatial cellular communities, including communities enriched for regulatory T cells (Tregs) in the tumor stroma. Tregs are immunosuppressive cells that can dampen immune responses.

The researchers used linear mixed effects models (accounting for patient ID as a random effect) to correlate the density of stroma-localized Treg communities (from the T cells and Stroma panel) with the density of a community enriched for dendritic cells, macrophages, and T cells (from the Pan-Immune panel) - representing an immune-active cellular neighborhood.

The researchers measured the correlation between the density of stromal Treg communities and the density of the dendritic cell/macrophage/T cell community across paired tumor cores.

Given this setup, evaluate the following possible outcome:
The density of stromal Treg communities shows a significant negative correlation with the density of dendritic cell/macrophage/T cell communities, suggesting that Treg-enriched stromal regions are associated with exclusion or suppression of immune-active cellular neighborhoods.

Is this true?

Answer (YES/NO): NO